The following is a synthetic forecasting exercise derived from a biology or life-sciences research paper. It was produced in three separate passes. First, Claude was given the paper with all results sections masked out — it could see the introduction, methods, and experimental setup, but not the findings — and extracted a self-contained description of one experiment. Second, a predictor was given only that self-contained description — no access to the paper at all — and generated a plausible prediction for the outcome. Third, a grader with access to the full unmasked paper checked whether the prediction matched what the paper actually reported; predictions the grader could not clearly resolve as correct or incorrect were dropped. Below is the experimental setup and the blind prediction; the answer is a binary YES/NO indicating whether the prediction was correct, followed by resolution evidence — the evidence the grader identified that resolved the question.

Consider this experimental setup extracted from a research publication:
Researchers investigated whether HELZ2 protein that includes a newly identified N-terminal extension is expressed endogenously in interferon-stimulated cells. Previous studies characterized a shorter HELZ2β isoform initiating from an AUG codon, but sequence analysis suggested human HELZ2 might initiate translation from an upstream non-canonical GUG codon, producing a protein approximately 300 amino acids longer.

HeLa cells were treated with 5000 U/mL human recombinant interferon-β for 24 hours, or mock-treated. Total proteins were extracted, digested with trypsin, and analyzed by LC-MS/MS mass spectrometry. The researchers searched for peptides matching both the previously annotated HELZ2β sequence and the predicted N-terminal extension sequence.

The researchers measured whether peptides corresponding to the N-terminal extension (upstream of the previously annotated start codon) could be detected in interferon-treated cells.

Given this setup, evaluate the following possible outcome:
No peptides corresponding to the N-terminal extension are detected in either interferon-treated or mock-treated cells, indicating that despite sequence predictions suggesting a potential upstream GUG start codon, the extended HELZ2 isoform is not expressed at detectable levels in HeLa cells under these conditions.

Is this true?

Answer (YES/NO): NO